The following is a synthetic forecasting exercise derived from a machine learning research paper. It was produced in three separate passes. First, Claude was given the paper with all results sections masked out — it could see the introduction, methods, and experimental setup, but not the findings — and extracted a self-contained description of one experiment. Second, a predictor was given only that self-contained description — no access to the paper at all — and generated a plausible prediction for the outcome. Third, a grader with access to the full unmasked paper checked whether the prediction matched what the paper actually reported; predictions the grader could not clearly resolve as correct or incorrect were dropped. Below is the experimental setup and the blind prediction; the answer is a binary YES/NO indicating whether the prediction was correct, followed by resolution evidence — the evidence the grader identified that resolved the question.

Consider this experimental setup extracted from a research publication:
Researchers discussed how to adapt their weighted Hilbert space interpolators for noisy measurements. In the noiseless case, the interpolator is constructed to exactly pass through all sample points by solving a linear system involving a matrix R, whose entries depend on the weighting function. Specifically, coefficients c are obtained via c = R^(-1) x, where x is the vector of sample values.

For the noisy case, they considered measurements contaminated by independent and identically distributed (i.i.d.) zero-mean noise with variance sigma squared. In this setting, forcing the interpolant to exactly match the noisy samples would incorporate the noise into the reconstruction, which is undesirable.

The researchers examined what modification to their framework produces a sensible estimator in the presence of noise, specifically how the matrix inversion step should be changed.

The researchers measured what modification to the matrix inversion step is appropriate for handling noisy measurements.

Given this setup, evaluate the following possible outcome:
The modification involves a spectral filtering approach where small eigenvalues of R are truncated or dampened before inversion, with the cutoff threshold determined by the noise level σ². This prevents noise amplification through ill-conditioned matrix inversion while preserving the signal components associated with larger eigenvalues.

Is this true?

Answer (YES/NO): NO